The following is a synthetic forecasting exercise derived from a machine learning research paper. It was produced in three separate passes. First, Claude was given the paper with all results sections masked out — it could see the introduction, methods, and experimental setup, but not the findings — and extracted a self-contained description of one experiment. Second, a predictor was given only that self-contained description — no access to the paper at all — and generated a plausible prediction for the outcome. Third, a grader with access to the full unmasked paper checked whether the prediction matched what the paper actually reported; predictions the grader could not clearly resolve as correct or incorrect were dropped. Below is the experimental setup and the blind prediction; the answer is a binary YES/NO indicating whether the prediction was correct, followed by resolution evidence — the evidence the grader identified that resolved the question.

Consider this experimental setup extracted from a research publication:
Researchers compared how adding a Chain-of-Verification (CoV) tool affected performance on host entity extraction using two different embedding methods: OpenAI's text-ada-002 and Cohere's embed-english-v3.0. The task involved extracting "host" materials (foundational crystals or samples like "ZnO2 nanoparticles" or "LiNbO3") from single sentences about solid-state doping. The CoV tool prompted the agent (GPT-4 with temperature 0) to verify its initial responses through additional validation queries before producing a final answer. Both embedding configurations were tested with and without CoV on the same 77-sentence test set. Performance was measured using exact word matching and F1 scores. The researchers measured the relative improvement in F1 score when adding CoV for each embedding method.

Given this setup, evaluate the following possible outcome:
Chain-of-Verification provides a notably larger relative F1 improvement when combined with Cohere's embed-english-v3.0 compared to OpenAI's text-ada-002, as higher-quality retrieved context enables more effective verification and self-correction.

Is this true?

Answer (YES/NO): NO